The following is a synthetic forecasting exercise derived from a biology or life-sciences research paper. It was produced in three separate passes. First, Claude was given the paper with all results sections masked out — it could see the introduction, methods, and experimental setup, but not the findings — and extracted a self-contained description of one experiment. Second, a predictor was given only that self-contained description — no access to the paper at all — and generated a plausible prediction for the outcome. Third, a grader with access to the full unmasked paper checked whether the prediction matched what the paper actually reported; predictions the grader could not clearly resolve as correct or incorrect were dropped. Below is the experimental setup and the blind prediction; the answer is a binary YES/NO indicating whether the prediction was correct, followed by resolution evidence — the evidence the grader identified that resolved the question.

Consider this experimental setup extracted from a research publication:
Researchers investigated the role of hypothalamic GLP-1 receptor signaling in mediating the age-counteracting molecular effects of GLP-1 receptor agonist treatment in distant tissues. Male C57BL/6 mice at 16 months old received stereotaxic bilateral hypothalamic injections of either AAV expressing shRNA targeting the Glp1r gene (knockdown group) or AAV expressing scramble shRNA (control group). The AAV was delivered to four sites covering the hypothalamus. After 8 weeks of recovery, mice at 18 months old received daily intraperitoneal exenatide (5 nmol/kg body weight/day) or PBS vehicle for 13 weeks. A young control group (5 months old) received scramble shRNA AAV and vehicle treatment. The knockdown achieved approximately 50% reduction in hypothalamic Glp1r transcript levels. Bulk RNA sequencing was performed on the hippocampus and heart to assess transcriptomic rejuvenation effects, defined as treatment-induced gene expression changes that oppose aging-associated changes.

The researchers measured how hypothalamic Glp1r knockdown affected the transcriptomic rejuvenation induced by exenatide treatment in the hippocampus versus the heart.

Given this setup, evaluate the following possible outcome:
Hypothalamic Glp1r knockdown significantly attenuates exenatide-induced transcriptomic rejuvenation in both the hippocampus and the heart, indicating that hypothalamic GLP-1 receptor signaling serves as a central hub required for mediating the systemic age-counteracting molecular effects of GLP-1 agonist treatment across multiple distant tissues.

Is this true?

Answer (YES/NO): NO